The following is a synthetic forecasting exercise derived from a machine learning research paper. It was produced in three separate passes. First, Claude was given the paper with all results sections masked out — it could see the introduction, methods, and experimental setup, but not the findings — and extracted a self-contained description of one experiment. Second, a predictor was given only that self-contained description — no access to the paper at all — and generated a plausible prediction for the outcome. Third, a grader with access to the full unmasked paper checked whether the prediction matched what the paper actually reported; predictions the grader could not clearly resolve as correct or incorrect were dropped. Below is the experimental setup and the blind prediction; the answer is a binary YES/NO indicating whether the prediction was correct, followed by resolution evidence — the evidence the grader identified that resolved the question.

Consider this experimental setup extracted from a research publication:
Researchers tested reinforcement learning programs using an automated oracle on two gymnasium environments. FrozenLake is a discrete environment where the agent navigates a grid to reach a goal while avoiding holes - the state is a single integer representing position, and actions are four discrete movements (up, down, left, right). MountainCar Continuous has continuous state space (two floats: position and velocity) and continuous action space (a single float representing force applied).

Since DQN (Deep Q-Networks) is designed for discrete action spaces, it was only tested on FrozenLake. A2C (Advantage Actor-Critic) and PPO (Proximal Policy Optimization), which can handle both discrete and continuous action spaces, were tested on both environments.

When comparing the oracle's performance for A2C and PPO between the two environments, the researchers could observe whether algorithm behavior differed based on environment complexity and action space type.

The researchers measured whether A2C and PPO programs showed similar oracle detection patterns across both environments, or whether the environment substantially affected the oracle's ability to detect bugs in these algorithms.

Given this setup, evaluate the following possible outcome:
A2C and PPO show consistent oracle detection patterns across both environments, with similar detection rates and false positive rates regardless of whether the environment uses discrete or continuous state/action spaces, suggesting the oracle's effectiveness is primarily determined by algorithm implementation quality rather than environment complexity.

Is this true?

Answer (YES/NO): NO